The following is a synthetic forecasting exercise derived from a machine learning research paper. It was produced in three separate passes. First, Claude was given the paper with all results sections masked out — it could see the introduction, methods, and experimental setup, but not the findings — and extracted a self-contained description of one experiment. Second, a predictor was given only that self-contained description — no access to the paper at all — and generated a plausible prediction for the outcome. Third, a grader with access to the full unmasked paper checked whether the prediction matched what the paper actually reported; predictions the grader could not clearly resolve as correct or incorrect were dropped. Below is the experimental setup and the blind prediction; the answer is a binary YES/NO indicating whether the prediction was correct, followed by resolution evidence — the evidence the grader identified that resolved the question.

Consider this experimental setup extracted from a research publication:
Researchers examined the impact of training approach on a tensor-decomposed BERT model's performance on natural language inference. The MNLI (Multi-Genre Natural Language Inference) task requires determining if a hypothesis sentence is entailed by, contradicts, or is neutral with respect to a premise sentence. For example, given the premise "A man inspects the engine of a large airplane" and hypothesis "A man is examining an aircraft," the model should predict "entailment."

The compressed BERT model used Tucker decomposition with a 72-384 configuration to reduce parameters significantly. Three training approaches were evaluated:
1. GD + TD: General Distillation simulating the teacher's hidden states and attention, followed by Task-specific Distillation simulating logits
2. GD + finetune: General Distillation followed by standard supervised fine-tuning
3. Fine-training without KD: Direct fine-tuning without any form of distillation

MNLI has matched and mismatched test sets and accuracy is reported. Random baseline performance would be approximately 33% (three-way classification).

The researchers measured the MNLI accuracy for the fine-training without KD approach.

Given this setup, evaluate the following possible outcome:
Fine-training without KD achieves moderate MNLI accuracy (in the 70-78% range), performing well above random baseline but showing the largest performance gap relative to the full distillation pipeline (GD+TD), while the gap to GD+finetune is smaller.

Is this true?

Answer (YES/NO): NO